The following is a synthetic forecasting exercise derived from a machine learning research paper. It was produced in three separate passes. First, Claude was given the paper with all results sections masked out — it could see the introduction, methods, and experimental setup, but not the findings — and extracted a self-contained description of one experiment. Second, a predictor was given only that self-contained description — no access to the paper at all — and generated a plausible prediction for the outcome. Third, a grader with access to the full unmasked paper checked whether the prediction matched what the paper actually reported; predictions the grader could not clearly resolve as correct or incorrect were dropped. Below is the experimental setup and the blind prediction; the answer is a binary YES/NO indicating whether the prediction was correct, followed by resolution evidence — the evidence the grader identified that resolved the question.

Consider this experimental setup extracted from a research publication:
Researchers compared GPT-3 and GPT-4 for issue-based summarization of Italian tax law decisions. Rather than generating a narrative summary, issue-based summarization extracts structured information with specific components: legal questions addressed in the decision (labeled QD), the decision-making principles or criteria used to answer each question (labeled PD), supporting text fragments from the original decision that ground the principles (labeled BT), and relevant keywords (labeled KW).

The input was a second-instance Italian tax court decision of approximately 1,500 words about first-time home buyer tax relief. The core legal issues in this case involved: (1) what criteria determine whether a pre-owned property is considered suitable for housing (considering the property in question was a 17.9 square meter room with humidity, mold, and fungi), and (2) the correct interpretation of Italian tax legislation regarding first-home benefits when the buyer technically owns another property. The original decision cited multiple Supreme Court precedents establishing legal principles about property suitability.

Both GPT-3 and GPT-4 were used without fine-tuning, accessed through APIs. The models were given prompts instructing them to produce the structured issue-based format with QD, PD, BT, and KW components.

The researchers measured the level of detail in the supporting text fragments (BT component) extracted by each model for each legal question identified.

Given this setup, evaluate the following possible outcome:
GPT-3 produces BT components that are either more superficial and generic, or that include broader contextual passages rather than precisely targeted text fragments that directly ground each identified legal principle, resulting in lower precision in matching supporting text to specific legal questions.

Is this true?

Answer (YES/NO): NO